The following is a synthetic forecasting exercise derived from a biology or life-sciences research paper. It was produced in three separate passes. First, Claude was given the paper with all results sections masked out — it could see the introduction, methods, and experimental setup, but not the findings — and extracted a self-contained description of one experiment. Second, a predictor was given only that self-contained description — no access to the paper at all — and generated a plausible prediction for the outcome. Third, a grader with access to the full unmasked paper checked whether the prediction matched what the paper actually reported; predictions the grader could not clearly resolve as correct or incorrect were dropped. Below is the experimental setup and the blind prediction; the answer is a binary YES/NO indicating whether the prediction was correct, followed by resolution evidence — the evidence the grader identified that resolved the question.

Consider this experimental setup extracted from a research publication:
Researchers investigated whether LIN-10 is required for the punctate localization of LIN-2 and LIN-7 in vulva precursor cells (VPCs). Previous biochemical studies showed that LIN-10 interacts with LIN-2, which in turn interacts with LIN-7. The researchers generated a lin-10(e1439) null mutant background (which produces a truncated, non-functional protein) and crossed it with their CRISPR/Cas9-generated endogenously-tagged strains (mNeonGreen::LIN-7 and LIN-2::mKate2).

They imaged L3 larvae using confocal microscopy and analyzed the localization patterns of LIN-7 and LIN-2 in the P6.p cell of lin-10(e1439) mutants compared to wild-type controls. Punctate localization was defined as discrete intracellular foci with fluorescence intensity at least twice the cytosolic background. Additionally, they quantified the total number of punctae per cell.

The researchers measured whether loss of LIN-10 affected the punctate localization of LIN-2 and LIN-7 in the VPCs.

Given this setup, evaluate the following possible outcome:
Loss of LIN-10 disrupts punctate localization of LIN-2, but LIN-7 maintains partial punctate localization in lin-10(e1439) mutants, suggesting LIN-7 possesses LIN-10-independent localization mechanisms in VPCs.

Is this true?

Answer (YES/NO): NO